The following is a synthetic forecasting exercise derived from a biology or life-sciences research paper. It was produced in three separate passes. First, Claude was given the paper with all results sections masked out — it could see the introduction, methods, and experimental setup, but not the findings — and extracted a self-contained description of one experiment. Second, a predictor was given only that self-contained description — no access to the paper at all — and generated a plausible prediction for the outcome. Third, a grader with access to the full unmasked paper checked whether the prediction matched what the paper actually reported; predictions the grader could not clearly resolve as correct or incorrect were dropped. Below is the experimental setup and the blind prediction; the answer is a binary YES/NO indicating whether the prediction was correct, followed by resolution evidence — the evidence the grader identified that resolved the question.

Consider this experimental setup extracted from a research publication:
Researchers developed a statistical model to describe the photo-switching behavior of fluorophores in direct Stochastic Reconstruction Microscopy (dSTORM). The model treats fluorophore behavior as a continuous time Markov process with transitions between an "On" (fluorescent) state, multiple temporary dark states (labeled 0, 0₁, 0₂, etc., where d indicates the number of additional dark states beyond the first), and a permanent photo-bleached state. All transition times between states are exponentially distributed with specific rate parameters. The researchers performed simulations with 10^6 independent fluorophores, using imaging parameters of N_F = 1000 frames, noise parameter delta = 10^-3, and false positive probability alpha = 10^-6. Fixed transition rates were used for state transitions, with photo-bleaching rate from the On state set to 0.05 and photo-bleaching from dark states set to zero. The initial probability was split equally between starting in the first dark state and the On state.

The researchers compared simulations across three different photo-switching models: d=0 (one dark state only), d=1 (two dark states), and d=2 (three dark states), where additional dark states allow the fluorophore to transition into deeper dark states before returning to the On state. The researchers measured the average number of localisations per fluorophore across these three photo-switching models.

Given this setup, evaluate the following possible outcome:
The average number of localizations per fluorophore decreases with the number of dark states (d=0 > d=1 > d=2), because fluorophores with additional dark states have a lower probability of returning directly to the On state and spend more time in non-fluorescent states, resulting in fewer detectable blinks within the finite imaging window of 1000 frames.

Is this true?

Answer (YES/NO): YES